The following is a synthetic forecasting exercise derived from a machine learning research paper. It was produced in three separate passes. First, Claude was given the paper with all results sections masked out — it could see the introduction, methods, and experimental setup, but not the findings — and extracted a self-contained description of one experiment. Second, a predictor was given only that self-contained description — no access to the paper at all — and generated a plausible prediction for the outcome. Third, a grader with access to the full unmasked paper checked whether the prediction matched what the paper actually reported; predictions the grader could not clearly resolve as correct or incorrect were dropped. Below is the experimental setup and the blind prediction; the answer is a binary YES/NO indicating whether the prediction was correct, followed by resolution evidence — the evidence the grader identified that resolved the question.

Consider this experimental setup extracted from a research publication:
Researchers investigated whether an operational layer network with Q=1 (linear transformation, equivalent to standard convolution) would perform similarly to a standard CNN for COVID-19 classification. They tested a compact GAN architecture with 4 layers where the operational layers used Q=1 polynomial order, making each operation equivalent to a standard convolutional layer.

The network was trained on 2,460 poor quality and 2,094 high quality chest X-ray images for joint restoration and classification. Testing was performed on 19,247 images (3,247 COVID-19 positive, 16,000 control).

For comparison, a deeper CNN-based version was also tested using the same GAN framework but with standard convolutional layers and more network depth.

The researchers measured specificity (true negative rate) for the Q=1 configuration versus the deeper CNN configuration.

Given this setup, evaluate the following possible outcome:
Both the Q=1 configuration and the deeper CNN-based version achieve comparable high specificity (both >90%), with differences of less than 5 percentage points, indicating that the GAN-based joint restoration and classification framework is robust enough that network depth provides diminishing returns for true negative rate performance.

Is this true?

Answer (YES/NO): YES